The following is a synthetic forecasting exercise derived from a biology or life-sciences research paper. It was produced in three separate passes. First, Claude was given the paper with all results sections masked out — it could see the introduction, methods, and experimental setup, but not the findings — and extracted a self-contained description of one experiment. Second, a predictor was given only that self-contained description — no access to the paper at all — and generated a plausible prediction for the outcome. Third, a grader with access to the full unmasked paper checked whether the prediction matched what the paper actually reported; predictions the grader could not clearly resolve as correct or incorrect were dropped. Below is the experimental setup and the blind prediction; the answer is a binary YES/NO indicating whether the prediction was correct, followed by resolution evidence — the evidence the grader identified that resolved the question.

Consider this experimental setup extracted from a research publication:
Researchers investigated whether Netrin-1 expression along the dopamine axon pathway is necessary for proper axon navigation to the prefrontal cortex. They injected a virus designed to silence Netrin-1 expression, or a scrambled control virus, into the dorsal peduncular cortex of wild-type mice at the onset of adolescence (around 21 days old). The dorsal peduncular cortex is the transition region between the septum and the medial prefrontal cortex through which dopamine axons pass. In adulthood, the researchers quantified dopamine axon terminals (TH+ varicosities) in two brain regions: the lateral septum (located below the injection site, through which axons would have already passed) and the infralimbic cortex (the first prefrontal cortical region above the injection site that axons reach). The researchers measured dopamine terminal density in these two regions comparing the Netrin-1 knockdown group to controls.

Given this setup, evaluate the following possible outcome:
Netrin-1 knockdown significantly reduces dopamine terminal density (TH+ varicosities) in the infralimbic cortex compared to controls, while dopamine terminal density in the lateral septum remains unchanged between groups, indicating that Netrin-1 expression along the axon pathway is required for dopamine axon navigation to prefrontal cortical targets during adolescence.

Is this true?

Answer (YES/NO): YES